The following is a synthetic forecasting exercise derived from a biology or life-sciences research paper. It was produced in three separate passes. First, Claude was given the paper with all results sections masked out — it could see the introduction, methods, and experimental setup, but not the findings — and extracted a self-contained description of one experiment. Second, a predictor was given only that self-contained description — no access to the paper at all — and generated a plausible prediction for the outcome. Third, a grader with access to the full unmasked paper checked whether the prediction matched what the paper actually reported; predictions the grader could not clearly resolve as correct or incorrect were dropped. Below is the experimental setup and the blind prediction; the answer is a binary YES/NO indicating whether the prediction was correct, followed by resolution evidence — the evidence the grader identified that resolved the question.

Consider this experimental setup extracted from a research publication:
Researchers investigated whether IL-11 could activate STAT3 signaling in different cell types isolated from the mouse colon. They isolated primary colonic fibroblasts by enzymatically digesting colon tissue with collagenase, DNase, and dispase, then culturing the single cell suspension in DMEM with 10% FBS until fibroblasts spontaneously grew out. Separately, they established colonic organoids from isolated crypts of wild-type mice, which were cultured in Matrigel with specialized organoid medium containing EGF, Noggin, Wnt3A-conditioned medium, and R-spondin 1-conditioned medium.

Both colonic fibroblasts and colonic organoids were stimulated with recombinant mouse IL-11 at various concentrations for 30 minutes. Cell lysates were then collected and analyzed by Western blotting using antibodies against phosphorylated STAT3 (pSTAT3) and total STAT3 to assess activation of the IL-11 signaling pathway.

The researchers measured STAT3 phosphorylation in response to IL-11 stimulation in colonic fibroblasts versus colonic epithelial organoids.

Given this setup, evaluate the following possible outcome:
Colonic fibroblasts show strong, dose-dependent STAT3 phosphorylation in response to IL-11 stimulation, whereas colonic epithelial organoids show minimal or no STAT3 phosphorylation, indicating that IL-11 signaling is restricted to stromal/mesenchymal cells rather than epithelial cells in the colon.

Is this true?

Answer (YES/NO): NO